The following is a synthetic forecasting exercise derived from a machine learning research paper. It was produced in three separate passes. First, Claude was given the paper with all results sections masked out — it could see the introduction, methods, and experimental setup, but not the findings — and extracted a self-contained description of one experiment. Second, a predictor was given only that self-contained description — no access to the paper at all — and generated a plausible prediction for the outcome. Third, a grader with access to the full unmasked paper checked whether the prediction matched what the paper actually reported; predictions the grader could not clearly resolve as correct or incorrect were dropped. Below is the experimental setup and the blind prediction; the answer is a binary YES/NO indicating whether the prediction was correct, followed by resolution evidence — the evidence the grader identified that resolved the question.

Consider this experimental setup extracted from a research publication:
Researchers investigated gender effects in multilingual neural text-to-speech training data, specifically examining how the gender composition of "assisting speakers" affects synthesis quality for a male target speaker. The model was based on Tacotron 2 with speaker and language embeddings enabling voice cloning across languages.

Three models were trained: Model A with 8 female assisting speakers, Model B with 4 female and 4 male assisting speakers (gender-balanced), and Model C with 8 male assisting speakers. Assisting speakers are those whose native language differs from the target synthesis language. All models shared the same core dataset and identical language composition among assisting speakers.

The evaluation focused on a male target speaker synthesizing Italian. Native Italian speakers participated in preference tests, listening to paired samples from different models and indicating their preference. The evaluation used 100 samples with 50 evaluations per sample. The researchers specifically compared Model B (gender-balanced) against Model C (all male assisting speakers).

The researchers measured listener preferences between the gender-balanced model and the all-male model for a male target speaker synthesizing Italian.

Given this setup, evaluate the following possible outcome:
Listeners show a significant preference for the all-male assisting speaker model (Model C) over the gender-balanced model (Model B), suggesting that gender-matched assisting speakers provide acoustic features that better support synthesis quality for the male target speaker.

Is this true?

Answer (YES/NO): NO